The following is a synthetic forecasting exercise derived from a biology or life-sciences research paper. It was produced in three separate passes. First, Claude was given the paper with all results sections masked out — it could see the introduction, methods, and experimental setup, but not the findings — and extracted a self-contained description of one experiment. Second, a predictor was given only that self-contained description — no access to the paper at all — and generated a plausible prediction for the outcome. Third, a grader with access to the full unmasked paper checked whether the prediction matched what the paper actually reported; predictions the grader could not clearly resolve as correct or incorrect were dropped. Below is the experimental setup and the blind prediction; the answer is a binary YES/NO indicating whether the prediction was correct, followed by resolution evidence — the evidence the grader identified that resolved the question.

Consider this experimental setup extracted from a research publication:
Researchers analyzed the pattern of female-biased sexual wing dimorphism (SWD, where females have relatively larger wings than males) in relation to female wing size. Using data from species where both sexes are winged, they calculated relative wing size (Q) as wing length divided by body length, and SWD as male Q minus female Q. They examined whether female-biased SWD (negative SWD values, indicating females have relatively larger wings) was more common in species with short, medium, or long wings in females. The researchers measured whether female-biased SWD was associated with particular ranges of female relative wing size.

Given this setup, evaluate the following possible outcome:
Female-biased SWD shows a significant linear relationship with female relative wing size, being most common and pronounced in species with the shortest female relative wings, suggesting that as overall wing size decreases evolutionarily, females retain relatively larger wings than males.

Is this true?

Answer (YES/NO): NO